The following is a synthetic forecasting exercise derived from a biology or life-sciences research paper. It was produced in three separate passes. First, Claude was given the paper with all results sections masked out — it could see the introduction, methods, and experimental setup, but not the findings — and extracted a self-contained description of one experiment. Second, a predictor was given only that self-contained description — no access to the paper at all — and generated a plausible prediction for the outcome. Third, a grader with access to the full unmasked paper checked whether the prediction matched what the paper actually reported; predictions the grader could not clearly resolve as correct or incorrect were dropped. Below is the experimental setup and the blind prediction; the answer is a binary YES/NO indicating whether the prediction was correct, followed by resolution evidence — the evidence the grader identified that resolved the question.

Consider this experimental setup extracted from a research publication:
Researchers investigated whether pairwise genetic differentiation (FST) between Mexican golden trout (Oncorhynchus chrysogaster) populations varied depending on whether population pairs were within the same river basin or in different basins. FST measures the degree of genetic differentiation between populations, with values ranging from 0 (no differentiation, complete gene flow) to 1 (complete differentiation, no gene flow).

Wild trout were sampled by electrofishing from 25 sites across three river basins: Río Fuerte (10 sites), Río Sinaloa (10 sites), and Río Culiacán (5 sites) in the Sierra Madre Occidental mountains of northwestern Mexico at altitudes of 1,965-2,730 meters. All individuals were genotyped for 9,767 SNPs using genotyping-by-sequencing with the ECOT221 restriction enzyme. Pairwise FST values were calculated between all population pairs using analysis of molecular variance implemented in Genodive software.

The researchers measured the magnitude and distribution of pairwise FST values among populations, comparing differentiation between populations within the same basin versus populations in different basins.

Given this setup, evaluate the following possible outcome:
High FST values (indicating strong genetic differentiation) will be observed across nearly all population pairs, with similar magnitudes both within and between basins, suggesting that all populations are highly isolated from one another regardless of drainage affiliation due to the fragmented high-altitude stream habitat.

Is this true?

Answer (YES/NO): NO